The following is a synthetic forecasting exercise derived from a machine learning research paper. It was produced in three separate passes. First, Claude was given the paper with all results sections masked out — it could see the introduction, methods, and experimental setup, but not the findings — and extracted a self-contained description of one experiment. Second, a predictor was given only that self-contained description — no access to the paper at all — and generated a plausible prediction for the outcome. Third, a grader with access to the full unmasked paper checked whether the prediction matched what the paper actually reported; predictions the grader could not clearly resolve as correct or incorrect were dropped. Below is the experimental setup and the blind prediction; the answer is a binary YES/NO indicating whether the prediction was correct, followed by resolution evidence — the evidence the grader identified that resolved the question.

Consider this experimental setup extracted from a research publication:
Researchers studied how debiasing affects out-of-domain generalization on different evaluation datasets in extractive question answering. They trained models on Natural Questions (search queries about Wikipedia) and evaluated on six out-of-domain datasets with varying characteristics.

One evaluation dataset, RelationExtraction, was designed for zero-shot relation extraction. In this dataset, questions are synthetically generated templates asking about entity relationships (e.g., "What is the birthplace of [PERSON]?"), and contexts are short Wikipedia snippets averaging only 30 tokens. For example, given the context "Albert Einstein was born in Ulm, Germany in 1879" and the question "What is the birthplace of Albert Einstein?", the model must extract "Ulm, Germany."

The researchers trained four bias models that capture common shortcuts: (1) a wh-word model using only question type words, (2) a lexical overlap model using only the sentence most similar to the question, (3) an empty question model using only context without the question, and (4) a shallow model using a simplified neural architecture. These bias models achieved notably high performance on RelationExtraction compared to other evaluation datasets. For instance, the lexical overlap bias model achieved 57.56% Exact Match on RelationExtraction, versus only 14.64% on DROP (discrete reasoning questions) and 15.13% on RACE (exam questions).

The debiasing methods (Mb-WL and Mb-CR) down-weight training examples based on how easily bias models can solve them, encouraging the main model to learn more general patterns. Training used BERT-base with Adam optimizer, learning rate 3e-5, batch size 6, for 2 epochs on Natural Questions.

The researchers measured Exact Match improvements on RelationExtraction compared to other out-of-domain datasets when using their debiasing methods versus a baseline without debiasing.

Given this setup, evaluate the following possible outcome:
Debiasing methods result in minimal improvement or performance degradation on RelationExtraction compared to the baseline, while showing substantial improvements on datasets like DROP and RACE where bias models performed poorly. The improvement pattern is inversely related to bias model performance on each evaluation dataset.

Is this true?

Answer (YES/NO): YES